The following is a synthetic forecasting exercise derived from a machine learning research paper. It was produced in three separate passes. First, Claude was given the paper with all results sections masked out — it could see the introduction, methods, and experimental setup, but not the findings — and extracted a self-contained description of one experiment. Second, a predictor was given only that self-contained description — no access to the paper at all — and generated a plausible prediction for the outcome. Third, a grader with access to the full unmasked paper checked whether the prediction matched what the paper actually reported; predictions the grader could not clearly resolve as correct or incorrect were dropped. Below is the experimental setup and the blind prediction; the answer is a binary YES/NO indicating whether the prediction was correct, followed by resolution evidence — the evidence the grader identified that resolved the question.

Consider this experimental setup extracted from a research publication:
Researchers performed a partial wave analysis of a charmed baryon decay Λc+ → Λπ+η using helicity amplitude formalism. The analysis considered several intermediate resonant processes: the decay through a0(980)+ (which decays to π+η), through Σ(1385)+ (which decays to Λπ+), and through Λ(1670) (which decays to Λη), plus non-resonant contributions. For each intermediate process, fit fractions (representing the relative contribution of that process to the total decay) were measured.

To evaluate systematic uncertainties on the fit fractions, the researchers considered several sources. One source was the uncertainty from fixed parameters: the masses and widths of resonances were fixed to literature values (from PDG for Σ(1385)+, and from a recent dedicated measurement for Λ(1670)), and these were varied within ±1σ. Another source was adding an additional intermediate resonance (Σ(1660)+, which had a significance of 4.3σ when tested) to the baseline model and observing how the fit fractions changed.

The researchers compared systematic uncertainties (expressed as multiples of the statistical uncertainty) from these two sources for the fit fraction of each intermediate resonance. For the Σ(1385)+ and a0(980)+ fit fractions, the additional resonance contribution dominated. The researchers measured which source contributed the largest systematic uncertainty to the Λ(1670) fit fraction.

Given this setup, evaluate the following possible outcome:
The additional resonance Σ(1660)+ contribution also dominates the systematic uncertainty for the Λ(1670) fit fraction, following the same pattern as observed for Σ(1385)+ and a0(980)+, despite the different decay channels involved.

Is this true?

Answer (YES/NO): NO